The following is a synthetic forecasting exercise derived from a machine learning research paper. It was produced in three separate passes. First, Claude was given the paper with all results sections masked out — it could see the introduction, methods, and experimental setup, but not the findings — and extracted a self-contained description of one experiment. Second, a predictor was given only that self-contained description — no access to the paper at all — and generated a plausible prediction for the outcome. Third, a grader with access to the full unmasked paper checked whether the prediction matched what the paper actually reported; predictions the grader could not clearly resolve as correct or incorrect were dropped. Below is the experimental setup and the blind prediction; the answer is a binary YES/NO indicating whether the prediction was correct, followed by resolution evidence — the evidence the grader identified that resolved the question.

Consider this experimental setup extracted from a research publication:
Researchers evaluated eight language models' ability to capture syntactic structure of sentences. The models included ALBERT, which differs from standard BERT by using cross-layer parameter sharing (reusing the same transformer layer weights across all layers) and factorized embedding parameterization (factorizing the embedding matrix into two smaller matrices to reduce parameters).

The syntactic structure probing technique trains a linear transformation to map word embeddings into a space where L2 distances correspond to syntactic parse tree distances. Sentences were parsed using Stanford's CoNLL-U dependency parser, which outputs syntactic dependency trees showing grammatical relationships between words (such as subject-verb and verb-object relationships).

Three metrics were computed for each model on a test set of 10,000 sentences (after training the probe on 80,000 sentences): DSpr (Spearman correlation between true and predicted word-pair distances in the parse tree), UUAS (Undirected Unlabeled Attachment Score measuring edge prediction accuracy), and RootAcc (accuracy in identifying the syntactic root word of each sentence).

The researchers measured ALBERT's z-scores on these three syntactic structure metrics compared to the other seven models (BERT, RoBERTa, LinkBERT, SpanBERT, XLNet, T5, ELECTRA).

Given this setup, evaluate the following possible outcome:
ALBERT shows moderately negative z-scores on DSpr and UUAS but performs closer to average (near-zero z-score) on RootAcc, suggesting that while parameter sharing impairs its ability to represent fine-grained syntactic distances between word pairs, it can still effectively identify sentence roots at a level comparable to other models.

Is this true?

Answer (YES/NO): NO